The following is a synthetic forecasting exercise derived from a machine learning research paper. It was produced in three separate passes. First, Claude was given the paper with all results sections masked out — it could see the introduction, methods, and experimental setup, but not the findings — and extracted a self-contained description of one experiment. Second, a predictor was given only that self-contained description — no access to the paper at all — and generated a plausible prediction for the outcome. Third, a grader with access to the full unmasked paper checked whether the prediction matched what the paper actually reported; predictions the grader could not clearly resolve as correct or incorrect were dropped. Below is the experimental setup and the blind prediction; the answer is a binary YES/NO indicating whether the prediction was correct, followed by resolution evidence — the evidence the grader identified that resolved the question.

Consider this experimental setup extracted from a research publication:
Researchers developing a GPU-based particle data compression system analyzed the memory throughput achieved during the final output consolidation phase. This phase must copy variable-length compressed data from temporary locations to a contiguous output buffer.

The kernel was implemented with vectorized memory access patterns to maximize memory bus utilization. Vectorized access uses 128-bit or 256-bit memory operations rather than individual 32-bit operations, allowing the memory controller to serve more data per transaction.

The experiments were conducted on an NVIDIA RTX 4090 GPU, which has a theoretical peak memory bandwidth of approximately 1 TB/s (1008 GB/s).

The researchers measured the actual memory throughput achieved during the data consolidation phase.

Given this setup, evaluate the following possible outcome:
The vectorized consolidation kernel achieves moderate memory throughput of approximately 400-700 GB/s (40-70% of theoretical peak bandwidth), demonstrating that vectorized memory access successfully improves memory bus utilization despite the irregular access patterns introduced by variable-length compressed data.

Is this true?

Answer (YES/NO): NO